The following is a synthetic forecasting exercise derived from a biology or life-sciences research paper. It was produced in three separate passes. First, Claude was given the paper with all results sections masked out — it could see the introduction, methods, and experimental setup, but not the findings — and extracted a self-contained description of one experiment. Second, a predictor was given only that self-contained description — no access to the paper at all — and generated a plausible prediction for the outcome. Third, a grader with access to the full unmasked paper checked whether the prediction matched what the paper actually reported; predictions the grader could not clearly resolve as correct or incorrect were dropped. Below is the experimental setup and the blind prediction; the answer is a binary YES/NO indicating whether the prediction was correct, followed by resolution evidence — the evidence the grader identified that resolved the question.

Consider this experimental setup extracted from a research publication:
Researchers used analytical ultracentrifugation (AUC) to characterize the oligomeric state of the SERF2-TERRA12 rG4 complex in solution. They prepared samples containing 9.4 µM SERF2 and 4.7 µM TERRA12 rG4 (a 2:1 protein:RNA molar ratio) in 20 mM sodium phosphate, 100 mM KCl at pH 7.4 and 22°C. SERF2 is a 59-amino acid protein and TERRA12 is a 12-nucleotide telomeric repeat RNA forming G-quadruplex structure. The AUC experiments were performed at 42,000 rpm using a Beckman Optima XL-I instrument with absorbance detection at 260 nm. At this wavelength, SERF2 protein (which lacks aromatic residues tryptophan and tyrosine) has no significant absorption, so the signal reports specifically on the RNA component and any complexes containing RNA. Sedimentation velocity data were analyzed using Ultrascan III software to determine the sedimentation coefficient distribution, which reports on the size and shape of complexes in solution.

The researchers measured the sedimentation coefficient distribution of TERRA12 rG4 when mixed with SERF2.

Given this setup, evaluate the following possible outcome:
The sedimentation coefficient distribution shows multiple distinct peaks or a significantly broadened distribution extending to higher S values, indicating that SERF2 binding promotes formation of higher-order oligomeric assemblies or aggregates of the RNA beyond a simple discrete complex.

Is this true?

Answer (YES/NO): NO